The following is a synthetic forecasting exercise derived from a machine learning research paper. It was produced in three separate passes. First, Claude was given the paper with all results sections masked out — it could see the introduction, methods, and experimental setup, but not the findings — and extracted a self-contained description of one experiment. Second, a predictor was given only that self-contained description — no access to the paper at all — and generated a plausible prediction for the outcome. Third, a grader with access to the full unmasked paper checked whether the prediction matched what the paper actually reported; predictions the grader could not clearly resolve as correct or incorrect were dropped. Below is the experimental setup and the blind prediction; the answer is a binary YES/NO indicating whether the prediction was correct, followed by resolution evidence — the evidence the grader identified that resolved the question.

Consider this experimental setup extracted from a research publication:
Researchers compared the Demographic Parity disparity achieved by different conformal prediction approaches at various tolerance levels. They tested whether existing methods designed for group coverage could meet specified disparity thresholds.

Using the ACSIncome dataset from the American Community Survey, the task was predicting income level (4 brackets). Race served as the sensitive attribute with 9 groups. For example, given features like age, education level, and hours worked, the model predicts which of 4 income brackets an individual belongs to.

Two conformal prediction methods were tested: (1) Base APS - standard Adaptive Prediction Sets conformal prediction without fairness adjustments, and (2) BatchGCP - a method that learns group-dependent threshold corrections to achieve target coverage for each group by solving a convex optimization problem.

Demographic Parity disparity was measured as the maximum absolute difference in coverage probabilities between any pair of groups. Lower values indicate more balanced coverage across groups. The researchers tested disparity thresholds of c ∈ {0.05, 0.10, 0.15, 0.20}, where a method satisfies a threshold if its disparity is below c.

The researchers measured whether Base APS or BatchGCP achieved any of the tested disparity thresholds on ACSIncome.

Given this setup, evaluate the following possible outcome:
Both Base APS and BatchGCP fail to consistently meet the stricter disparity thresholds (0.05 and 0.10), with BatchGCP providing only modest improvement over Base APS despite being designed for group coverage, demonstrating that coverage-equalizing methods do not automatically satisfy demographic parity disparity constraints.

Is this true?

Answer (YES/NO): NO